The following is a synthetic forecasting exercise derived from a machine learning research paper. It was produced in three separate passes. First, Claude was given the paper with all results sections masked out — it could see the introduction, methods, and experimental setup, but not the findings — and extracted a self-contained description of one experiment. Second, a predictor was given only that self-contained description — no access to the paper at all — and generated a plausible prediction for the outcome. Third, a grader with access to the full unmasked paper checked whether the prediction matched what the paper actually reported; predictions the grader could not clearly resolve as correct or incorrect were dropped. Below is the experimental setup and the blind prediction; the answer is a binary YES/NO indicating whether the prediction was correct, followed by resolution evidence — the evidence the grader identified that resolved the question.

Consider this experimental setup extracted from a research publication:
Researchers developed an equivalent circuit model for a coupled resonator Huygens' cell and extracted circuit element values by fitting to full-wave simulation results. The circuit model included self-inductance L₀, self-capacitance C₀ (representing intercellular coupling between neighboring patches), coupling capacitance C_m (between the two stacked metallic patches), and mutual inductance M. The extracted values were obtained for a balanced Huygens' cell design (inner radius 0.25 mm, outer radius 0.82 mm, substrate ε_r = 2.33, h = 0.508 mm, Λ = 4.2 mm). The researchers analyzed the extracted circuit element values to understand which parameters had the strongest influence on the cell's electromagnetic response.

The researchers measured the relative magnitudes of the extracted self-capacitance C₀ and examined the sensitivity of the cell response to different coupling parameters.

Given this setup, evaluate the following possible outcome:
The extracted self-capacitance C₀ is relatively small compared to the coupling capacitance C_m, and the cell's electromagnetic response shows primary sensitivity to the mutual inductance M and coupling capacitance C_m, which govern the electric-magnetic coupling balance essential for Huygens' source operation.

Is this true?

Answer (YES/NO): NO